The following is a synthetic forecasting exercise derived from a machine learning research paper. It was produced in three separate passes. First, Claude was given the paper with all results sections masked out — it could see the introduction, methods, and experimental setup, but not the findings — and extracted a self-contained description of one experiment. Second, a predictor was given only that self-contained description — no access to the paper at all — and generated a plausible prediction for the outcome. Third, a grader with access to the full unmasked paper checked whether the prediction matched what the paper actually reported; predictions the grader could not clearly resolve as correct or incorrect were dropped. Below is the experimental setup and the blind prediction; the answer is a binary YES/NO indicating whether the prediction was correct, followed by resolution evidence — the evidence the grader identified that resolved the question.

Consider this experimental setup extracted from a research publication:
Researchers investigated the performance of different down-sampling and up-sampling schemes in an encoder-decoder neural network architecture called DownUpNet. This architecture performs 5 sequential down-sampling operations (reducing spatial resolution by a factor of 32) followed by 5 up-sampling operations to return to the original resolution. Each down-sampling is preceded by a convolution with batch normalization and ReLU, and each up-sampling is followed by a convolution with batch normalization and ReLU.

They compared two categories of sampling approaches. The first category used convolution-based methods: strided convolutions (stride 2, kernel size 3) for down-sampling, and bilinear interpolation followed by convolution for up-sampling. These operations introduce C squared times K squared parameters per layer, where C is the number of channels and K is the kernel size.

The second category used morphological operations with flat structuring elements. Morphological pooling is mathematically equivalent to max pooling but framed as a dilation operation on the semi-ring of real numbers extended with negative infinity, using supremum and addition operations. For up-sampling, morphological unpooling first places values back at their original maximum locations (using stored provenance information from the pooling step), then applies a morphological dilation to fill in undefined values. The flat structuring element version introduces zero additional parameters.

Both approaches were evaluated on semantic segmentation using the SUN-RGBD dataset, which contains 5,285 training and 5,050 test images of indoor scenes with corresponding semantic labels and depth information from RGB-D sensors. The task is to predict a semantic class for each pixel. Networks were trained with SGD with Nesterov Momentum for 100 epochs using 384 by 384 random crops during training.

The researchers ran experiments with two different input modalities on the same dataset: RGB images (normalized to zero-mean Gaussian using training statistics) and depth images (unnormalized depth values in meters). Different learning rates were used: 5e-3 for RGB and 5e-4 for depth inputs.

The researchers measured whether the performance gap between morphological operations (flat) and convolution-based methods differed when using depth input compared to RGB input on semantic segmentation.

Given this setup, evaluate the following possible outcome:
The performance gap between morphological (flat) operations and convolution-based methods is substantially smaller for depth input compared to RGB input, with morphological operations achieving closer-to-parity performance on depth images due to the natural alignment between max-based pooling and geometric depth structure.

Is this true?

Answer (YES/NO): NO